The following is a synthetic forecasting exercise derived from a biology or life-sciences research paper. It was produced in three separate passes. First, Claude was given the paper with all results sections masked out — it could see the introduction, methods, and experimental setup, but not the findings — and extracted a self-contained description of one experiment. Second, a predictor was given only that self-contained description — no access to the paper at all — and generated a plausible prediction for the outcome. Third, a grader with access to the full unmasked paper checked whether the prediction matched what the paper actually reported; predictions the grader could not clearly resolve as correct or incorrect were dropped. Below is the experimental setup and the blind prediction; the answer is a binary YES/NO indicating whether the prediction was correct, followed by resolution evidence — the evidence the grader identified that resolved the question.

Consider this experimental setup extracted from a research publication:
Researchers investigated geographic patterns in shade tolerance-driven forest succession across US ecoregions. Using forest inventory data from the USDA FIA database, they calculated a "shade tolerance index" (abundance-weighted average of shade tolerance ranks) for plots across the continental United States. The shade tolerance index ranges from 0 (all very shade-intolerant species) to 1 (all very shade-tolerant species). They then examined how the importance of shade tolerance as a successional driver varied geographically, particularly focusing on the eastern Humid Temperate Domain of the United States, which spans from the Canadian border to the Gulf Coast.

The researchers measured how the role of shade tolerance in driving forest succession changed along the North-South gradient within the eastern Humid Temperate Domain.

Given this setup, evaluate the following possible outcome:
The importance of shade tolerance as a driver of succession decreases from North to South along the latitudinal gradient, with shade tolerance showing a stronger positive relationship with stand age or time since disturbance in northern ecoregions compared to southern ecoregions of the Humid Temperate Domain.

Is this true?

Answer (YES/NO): NO